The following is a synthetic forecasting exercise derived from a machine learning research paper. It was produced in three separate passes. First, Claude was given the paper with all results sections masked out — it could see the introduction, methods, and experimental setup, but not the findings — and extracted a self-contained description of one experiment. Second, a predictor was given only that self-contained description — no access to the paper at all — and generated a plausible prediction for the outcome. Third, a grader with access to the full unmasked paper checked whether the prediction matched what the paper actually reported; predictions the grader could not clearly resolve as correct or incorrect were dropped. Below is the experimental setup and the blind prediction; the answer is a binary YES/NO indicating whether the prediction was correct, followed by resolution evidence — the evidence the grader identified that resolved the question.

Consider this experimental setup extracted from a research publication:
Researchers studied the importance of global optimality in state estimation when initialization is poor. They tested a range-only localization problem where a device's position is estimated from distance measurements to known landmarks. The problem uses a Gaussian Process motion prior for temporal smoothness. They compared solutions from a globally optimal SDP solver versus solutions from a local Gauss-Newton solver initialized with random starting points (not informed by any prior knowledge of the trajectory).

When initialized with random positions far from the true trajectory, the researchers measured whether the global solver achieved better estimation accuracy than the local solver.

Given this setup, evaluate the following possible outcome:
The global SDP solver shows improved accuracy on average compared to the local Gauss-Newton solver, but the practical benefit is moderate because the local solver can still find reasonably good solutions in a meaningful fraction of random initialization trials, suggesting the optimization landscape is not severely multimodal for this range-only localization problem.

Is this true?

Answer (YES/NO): NO